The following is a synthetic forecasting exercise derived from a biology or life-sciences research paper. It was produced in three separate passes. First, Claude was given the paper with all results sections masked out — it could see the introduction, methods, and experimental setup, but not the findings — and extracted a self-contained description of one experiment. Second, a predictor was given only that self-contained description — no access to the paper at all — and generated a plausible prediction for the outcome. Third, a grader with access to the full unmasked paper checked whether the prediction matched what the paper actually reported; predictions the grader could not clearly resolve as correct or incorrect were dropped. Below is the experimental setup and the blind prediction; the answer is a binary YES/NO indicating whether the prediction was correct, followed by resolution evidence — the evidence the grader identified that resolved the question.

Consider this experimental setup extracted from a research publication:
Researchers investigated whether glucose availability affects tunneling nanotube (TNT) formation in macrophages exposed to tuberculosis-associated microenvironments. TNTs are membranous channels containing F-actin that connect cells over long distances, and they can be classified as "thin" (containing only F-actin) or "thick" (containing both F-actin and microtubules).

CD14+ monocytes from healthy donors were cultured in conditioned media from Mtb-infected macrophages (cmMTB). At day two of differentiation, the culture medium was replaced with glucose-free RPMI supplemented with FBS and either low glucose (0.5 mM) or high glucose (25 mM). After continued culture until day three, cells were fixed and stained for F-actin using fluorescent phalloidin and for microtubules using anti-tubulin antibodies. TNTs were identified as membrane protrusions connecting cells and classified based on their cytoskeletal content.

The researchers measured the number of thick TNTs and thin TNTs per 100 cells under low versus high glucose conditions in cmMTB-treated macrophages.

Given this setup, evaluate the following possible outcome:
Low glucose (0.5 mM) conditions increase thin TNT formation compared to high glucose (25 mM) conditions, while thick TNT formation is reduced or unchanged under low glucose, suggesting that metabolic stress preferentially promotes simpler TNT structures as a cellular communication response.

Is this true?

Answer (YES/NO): NO